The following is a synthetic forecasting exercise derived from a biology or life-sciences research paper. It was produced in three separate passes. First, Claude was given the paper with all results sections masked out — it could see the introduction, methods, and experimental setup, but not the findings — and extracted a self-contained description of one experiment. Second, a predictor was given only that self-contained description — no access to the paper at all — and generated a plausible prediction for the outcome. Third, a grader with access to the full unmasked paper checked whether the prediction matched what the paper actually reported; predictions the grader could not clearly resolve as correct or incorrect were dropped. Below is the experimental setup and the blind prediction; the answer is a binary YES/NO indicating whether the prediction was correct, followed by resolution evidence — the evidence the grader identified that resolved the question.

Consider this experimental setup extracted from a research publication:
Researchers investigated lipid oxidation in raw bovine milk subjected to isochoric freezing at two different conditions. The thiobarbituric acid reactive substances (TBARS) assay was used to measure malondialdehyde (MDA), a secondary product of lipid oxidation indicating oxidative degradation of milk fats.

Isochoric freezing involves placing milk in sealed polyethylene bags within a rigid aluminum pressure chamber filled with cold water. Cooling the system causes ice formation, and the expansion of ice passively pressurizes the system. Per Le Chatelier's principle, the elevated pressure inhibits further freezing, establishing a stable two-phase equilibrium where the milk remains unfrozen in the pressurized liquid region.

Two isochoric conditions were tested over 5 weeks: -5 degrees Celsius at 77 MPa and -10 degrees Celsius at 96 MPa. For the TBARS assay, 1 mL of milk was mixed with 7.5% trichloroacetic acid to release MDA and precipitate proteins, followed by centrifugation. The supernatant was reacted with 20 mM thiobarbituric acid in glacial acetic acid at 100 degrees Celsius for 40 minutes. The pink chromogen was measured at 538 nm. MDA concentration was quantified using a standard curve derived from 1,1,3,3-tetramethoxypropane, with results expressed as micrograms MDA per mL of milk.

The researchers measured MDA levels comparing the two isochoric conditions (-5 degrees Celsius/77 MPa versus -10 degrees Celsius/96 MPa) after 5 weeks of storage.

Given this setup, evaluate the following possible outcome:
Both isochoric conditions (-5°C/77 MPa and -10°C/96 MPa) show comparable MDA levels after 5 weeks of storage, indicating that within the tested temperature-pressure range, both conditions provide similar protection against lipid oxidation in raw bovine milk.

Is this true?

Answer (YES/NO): YES